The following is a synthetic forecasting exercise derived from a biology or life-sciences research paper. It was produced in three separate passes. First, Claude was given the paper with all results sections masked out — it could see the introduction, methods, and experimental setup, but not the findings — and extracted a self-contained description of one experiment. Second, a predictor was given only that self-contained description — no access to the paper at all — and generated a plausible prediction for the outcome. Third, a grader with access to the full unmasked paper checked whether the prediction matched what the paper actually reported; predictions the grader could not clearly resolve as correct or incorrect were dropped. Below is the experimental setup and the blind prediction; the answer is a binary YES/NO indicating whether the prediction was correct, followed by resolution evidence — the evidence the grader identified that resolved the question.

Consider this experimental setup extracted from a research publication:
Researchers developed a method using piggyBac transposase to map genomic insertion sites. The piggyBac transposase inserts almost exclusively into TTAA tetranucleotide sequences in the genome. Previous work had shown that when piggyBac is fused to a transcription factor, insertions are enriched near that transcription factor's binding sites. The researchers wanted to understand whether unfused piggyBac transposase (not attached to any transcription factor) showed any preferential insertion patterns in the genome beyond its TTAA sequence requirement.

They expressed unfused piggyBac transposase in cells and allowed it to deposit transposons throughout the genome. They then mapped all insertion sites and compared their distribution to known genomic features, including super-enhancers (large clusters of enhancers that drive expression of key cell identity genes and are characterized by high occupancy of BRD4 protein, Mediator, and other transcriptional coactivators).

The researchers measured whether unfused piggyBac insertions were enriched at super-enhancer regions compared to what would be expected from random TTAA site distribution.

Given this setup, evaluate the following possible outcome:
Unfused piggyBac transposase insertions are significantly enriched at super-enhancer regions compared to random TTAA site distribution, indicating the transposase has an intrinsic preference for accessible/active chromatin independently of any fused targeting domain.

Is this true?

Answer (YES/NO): YES